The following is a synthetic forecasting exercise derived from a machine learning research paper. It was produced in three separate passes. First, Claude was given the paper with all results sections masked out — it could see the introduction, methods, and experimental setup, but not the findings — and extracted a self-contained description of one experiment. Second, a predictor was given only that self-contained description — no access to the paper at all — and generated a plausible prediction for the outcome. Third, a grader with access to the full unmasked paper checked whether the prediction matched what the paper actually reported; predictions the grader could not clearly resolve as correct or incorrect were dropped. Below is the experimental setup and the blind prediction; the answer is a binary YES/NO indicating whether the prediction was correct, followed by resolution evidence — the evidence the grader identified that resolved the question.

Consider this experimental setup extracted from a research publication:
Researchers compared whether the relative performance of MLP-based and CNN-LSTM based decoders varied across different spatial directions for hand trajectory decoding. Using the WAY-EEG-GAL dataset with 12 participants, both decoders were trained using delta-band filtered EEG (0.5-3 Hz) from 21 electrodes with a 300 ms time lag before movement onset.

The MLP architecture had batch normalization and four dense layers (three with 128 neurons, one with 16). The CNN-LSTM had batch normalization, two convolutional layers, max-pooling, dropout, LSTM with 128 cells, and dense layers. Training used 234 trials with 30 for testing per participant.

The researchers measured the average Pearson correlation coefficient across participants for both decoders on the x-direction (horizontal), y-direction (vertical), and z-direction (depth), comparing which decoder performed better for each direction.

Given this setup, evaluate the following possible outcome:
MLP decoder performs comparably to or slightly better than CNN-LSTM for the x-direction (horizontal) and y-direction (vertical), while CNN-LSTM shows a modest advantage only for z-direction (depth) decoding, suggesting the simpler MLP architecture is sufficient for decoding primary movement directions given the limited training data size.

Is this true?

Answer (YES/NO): NO